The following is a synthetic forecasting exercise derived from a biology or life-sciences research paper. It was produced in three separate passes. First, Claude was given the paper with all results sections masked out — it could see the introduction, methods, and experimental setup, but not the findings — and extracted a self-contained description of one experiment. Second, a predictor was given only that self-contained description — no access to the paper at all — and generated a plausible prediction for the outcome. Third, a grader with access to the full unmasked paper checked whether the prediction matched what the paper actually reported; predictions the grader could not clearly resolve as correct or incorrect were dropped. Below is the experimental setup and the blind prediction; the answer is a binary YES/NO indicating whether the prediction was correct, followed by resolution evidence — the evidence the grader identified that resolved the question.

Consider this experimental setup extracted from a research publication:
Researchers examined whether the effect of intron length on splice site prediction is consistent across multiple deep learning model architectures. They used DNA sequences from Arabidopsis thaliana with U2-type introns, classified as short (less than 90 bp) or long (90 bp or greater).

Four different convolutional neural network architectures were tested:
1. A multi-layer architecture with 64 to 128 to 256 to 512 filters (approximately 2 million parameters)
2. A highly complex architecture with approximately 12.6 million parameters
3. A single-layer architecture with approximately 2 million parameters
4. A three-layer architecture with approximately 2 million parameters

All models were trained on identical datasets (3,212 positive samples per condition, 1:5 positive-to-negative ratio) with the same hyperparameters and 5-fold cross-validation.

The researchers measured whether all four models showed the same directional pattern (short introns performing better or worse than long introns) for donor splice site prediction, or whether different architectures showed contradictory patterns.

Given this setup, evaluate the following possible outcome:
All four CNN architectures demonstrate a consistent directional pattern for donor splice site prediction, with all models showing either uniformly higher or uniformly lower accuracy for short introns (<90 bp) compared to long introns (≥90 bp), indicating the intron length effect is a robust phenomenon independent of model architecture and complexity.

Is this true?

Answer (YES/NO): YES